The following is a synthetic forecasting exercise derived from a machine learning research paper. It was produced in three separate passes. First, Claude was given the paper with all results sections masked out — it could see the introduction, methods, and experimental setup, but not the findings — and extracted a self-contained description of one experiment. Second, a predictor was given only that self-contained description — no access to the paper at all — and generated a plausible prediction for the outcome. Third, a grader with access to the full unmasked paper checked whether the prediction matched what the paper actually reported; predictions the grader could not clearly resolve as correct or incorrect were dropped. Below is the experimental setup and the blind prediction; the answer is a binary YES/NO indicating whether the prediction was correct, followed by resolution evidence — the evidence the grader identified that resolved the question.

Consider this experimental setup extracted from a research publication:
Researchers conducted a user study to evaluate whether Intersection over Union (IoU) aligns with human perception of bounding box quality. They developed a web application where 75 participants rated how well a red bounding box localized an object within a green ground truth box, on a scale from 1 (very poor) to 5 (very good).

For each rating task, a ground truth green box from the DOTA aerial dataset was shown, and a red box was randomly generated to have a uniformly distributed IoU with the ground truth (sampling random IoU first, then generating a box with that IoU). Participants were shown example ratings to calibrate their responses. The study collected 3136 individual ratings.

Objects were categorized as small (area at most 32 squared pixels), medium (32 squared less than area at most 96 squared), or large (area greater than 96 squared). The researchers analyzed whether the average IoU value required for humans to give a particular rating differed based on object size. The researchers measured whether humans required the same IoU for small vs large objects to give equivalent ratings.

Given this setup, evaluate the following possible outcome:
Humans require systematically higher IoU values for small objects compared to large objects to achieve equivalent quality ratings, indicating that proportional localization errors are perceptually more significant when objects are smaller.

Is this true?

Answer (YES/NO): NO